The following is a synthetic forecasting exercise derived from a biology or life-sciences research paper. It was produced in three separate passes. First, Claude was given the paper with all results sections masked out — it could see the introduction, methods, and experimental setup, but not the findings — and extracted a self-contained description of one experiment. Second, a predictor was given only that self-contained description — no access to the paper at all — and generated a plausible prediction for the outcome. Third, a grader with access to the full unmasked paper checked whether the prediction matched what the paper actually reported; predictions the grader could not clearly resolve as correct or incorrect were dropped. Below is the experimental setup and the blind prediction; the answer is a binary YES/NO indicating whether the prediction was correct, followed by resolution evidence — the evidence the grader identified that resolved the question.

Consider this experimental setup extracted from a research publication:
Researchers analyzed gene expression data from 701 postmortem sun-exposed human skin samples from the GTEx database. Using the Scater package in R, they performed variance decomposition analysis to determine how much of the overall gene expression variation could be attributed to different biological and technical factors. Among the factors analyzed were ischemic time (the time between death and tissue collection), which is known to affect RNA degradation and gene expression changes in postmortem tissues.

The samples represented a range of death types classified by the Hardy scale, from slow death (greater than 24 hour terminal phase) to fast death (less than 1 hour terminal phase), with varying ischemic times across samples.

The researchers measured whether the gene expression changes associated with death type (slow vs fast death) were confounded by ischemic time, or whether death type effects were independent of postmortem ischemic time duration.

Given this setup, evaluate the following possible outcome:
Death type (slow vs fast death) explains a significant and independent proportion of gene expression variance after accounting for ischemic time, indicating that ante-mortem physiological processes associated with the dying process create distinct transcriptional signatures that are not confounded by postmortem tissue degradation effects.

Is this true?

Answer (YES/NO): YES